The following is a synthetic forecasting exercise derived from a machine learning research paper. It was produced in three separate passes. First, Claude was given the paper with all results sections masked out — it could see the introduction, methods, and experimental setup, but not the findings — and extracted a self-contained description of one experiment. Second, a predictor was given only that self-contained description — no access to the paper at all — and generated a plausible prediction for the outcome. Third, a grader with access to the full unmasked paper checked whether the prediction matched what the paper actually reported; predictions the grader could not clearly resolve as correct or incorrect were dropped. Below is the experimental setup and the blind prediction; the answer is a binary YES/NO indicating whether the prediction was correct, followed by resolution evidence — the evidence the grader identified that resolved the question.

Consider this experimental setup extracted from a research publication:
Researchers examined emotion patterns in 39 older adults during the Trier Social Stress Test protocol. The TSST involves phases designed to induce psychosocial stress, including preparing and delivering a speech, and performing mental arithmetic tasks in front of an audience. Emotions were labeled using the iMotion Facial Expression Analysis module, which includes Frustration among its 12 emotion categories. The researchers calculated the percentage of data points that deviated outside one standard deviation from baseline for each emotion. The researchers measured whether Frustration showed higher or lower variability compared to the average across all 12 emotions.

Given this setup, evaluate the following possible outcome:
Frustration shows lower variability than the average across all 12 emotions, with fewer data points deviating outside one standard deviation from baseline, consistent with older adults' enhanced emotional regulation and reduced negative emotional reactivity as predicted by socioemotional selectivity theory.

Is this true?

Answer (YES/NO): NO